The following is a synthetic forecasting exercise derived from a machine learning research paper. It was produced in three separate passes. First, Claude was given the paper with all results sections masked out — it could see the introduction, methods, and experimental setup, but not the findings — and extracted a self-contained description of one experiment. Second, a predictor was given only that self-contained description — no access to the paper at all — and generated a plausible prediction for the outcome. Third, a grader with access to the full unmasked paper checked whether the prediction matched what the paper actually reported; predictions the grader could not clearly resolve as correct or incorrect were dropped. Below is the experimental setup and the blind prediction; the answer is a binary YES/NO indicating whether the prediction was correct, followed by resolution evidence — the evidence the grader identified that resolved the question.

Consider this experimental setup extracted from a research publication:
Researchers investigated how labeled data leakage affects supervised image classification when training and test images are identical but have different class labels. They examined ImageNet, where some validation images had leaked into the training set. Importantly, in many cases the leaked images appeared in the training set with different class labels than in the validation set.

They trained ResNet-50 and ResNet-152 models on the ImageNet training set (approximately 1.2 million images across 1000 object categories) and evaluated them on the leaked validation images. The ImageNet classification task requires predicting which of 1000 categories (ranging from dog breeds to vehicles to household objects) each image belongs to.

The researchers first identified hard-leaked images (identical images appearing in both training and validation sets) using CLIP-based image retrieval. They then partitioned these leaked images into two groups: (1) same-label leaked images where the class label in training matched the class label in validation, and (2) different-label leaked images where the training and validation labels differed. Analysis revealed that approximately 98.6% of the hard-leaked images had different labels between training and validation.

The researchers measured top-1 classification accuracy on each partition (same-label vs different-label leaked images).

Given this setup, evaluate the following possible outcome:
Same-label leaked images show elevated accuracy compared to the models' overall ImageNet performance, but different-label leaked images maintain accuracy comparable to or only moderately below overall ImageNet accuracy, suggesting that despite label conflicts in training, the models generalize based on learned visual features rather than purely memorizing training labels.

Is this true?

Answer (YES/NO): NO